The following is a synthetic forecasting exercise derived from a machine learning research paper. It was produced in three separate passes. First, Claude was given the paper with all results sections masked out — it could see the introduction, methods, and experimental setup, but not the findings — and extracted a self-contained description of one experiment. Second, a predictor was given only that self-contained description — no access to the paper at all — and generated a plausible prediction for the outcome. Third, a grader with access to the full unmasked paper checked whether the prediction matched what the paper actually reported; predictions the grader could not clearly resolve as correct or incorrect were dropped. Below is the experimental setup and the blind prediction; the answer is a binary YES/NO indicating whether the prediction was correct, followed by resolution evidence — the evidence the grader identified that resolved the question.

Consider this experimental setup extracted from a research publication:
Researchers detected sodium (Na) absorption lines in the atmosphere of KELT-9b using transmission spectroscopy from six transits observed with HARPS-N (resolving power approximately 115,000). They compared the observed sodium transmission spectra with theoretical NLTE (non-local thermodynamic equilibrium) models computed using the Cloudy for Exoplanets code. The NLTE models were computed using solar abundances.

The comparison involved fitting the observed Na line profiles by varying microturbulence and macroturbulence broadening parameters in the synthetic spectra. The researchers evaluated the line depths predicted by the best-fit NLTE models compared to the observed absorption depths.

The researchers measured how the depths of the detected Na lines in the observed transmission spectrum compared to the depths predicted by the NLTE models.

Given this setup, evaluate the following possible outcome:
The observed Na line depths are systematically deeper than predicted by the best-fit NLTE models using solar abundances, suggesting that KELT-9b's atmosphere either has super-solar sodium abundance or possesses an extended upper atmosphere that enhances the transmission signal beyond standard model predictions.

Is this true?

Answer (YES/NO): NO